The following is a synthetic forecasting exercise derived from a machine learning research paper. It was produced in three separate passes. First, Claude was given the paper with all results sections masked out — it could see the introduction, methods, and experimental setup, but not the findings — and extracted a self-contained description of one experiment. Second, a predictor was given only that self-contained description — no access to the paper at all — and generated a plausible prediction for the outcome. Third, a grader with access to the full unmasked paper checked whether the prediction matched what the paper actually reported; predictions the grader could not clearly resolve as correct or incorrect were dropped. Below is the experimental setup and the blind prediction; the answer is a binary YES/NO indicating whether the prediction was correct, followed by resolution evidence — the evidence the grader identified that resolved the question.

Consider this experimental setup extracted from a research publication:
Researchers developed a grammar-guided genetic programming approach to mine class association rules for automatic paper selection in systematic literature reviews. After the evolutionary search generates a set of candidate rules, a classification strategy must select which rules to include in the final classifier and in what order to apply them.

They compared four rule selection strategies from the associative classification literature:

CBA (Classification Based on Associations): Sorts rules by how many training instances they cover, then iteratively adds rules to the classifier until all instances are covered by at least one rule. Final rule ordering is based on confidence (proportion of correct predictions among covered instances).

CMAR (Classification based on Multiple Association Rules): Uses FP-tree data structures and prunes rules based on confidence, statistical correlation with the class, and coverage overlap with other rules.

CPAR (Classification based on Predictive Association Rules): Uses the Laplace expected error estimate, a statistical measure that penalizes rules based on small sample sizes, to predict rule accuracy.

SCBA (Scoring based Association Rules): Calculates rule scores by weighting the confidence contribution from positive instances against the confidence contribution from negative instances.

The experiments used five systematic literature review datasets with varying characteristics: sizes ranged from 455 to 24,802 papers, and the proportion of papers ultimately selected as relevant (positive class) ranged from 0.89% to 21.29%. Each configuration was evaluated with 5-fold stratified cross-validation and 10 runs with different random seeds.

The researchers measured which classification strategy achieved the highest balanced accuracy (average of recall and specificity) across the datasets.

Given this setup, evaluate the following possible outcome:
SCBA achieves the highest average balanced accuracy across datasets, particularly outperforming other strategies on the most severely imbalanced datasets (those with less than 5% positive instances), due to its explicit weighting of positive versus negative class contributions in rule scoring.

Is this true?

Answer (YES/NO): NO